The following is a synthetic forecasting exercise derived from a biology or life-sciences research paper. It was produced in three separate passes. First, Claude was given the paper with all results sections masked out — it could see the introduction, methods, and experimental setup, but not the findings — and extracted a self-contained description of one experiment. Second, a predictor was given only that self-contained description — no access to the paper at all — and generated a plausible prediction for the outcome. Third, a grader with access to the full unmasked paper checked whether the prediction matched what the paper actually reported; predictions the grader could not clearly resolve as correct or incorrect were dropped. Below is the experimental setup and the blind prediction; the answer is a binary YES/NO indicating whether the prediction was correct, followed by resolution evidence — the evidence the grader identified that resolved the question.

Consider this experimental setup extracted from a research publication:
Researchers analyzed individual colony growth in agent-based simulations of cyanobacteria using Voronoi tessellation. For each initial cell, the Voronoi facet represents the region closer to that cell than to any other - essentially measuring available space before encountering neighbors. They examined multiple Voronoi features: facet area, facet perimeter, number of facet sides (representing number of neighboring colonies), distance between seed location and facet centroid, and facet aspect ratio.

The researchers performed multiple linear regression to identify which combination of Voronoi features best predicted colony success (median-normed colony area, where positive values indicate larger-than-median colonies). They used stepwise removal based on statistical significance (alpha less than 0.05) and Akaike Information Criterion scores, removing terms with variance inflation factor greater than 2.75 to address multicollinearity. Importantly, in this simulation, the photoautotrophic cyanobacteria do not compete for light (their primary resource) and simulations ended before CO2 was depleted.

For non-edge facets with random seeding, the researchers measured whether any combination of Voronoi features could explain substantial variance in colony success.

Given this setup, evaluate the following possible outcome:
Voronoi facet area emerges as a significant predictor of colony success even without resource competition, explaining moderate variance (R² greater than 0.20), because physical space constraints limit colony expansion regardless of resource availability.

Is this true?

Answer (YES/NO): NO